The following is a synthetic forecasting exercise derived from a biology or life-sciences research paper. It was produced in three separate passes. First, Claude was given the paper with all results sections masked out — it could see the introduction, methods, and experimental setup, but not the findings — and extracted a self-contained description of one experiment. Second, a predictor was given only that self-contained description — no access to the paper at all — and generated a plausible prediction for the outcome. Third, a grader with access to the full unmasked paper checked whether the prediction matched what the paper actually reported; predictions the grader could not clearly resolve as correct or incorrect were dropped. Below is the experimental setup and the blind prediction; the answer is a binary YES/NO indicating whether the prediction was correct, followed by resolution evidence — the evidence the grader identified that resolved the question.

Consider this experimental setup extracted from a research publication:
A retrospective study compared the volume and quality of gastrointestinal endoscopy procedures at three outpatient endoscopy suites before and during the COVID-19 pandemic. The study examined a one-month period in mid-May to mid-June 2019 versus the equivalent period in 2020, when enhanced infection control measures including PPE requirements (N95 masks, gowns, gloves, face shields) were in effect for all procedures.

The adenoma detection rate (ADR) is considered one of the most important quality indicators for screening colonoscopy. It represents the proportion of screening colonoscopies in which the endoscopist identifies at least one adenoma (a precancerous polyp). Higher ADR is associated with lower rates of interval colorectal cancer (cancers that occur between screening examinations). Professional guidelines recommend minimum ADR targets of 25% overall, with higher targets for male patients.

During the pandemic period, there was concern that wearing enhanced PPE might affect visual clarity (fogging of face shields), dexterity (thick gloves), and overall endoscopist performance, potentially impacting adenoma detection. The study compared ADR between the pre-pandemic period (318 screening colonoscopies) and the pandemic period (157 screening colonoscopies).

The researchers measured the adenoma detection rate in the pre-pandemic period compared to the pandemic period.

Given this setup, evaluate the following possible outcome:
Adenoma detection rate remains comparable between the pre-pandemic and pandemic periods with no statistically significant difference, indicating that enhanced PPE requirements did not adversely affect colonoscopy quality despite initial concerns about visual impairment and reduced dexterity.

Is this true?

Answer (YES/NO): YES